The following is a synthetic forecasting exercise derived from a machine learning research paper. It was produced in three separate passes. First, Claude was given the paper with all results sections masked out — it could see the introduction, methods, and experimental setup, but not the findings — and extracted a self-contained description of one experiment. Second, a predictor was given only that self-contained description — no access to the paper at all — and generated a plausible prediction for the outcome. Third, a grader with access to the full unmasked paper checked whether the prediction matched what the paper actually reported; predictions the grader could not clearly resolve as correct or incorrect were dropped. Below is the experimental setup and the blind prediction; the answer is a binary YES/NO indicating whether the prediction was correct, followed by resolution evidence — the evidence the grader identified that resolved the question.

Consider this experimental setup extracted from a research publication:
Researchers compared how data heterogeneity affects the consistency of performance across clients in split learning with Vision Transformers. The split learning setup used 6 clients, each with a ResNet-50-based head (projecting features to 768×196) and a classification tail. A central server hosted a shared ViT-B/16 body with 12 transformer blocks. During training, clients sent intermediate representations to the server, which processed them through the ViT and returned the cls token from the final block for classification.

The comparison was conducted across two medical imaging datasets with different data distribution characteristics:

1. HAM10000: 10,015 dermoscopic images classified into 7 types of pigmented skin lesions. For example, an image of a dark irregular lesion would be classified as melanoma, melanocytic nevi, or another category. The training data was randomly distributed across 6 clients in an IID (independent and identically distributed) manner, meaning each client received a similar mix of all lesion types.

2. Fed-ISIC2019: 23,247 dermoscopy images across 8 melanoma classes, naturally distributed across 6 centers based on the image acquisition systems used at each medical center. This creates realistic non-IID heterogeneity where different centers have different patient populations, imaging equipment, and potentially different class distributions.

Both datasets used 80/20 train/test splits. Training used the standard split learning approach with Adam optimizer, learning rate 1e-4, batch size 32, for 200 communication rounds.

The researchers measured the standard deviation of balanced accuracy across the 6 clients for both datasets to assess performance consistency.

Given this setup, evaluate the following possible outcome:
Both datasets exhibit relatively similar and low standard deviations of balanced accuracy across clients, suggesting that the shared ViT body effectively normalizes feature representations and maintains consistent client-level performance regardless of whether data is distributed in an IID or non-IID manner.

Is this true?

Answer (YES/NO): NO